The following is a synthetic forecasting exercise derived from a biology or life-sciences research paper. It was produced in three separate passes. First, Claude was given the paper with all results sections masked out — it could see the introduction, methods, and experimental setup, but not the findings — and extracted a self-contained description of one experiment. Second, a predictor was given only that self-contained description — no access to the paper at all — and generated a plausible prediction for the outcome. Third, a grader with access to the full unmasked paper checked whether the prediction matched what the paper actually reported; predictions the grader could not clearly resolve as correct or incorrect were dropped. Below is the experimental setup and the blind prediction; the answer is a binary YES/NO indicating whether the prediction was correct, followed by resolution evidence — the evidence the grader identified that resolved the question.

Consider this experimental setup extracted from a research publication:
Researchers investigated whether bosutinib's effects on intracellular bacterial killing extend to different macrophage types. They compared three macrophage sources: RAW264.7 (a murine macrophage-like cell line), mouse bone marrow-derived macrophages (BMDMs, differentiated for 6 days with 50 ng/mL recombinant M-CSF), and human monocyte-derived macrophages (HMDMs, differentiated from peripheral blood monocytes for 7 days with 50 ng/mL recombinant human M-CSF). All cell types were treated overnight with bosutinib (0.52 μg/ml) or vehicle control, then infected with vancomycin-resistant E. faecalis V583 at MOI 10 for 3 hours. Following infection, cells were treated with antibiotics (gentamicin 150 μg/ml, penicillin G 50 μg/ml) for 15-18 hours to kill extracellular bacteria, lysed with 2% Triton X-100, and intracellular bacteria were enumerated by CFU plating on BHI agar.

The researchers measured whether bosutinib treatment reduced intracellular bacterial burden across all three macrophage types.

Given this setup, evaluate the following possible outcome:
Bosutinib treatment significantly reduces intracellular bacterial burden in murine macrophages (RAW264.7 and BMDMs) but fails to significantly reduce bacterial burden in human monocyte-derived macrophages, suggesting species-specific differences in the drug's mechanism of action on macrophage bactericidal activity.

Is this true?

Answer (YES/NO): NO